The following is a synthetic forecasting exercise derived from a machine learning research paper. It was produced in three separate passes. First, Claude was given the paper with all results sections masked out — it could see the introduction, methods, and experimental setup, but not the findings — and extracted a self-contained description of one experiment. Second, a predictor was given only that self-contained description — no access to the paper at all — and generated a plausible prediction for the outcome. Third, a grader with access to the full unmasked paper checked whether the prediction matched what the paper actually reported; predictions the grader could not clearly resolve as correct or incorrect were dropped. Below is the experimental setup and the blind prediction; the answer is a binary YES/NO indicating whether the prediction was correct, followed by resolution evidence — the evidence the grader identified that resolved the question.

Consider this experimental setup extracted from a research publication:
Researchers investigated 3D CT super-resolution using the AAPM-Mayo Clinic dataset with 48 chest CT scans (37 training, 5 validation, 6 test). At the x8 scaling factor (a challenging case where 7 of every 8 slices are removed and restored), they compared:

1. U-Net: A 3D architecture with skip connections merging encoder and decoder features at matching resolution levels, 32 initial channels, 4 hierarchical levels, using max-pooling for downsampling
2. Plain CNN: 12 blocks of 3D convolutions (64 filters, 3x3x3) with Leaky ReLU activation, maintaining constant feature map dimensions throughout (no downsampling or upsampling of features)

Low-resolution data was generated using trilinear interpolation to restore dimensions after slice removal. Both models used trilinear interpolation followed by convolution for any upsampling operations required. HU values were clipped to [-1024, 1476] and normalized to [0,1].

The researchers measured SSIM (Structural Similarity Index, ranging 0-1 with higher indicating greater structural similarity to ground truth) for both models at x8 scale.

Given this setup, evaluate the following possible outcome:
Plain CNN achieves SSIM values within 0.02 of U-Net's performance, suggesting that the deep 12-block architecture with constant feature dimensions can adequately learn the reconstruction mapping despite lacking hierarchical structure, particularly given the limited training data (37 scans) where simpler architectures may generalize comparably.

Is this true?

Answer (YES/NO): YES